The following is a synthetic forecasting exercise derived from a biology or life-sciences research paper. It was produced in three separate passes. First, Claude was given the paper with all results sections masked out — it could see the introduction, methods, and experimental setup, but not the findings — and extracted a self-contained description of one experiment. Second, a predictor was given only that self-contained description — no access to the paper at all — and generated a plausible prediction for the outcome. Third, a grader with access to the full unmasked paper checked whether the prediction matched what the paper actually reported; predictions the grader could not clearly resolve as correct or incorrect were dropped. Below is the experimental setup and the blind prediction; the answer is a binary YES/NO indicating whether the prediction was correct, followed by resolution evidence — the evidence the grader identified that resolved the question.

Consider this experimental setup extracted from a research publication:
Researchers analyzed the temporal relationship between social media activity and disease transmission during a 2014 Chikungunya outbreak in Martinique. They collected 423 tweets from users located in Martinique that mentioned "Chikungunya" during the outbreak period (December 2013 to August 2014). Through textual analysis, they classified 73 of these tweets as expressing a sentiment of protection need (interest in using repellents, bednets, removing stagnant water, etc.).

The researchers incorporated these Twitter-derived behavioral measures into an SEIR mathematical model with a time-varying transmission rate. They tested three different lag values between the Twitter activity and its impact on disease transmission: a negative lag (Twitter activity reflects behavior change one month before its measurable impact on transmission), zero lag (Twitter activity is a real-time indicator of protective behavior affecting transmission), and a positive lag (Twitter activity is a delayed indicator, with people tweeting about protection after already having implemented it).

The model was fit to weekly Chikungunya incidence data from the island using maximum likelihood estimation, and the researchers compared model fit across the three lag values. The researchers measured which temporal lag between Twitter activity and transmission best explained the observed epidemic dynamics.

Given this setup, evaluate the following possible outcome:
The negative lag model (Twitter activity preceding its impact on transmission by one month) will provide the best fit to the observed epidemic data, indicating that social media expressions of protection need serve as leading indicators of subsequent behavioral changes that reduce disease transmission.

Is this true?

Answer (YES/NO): YES